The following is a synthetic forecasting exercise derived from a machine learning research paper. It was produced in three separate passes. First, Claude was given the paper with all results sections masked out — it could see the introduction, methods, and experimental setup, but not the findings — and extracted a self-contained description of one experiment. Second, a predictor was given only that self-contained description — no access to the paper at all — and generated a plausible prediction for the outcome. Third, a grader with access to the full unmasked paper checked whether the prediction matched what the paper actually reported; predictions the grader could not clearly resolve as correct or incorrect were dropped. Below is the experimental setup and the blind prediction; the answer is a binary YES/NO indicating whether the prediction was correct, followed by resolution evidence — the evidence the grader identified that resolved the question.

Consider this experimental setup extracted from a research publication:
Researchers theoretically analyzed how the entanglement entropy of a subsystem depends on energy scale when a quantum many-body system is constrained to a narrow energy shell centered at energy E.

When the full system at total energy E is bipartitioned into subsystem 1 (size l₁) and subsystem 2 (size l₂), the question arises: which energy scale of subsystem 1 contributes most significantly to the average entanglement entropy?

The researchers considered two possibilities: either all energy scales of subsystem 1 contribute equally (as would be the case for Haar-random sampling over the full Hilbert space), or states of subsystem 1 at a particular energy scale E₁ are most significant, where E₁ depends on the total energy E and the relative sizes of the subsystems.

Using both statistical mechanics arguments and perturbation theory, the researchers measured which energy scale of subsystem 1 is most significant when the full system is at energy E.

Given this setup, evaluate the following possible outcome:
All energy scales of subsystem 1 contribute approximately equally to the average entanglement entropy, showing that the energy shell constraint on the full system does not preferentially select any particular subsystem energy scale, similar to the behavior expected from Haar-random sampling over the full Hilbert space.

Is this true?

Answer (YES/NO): NO